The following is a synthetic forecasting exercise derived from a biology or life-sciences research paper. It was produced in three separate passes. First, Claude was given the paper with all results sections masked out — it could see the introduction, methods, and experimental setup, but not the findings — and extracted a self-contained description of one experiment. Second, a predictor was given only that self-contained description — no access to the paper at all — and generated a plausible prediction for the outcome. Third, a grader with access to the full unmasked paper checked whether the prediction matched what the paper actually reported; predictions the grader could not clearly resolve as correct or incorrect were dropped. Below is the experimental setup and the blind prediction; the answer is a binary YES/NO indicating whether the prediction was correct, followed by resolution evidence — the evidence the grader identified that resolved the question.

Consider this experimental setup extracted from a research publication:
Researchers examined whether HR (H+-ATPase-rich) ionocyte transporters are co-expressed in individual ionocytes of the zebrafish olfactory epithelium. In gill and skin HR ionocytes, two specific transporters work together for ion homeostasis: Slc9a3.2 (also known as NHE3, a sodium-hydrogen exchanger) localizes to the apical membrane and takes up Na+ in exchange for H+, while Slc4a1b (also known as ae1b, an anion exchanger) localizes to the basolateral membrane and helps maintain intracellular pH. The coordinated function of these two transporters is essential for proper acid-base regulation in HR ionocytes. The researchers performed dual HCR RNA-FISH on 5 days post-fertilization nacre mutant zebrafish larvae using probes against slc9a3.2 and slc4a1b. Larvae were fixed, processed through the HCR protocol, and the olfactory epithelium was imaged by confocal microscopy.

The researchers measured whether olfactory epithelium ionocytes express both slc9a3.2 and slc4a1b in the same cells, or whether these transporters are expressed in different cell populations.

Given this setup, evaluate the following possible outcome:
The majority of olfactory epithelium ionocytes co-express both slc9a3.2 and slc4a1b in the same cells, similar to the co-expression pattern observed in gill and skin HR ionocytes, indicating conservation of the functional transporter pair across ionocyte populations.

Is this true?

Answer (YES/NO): NO